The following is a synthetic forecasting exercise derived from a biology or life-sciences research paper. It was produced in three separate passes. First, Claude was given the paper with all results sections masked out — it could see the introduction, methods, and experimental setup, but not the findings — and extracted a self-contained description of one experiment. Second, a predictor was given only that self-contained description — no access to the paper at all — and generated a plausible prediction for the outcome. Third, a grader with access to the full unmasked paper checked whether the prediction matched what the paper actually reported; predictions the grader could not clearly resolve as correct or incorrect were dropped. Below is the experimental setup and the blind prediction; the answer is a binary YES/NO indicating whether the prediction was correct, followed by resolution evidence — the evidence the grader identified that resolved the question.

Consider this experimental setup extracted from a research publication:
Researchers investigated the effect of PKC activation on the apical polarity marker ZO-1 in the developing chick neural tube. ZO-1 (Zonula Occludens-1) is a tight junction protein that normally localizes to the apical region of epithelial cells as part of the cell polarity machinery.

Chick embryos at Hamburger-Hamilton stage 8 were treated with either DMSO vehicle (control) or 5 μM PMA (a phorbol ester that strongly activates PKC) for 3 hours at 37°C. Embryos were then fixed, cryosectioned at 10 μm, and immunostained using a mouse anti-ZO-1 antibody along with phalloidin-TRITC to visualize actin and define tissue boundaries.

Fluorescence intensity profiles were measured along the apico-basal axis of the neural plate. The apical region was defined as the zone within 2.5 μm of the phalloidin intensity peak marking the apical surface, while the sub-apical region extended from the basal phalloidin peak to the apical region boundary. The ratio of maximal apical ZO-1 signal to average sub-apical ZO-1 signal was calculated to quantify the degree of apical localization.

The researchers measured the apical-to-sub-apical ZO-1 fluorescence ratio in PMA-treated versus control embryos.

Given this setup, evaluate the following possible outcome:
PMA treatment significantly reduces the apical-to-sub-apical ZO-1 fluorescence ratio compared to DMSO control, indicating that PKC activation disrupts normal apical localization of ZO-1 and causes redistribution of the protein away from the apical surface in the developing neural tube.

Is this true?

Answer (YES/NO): YES